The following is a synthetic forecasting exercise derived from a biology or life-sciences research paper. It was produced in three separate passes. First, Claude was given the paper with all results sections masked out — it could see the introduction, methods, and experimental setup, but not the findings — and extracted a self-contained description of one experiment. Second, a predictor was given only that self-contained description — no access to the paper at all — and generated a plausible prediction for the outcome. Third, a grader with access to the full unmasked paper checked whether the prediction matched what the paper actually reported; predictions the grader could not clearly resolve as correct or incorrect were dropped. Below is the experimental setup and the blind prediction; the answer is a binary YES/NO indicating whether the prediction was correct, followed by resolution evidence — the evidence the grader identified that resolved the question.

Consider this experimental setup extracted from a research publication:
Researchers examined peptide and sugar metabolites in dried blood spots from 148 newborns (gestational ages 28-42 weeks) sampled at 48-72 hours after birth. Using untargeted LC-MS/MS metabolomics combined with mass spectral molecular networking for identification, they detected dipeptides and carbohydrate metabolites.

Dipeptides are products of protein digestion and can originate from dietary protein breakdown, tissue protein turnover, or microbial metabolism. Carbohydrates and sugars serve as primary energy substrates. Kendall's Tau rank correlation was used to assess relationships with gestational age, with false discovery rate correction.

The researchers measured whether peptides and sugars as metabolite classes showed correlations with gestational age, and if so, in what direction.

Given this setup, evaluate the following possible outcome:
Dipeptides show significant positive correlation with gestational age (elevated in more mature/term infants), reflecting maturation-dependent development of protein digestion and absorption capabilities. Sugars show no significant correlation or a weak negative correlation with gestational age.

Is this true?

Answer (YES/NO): NO